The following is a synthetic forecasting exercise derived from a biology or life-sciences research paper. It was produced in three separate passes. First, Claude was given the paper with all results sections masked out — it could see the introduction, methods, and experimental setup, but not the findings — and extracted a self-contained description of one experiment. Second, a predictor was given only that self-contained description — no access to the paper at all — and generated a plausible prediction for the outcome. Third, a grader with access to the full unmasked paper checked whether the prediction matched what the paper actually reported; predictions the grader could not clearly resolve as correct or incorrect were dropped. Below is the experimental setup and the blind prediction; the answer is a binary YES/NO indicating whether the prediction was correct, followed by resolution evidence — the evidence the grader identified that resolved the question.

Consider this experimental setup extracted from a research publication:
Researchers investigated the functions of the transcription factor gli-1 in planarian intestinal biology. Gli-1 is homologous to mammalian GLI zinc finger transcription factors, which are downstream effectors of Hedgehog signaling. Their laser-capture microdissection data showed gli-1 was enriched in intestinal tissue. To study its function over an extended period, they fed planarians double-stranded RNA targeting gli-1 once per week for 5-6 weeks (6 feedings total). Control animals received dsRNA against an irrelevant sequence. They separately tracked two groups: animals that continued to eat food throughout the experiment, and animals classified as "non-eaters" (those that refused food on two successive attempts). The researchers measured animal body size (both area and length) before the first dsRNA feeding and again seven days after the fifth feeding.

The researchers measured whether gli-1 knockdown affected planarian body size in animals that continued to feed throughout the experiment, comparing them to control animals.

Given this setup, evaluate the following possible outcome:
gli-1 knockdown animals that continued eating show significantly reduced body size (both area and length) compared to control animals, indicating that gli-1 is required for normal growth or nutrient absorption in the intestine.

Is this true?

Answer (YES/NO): NO